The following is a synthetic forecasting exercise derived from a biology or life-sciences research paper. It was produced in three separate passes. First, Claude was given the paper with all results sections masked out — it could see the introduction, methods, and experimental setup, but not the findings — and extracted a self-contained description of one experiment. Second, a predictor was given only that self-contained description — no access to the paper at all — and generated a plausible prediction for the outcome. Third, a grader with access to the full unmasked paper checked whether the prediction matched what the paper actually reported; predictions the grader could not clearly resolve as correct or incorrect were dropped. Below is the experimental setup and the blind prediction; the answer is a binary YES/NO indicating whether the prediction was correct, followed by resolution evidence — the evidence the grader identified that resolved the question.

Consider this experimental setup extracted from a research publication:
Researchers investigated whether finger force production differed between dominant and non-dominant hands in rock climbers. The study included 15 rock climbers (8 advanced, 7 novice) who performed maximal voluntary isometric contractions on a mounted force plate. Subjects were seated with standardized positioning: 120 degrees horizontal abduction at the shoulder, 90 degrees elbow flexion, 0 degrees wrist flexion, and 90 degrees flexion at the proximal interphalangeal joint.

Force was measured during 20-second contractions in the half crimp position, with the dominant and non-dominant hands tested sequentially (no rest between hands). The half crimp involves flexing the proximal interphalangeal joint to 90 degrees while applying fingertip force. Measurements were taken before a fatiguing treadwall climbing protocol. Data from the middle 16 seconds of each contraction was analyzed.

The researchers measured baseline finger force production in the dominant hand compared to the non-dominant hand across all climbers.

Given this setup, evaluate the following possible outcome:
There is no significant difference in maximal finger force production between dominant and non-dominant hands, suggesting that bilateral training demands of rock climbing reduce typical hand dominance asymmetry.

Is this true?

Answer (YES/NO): NO